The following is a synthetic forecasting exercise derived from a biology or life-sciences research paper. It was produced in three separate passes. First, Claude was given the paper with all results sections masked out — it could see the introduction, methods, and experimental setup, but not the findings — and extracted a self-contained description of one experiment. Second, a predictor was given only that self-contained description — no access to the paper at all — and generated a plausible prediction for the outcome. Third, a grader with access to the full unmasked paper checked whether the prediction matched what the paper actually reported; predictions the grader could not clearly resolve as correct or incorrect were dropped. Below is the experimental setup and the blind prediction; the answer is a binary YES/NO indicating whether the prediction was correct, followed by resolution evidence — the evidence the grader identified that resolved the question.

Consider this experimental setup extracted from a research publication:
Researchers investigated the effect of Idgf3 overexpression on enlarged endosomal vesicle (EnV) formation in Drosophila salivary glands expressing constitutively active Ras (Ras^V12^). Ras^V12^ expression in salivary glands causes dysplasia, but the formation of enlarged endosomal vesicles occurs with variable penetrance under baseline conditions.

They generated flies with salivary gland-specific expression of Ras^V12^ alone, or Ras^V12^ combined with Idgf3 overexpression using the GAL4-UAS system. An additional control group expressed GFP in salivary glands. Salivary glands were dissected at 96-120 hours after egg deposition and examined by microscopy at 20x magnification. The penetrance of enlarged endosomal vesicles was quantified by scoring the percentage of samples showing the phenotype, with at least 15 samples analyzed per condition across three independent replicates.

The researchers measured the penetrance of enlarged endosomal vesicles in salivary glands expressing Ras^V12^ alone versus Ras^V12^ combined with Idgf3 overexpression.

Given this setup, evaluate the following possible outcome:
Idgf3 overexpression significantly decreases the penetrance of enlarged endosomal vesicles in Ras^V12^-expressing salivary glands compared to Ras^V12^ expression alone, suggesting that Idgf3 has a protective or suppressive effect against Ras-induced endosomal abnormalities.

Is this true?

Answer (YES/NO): NO